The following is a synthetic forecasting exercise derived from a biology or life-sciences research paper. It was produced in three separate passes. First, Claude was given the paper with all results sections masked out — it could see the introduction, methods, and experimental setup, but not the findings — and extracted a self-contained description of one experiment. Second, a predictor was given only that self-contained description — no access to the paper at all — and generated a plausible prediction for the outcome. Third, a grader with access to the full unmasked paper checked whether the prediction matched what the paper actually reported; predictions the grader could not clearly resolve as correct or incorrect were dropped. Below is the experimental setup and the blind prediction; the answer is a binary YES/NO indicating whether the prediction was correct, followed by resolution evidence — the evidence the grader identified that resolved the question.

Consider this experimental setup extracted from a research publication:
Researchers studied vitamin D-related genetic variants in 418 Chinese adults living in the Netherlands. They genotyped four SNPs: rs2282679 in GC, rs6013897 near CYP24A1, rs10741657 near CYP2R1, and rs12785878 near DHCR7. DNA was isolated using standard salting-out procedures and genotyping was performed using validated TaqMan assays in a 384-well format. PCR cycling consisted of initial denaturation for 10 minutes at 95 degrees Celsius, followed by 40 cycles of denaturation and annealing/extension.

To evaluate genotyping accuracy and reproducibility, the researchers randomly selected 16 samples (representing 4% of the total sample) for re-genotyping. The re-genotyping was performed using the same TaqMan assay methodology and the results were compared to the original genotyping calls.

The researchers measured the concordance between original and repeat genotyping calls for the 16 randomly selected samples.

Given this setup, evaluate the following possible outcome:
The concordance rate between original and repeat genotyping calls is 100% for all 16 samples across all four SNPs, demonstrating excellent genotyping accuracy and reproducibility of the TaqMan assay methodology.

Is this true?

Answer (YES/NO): YES